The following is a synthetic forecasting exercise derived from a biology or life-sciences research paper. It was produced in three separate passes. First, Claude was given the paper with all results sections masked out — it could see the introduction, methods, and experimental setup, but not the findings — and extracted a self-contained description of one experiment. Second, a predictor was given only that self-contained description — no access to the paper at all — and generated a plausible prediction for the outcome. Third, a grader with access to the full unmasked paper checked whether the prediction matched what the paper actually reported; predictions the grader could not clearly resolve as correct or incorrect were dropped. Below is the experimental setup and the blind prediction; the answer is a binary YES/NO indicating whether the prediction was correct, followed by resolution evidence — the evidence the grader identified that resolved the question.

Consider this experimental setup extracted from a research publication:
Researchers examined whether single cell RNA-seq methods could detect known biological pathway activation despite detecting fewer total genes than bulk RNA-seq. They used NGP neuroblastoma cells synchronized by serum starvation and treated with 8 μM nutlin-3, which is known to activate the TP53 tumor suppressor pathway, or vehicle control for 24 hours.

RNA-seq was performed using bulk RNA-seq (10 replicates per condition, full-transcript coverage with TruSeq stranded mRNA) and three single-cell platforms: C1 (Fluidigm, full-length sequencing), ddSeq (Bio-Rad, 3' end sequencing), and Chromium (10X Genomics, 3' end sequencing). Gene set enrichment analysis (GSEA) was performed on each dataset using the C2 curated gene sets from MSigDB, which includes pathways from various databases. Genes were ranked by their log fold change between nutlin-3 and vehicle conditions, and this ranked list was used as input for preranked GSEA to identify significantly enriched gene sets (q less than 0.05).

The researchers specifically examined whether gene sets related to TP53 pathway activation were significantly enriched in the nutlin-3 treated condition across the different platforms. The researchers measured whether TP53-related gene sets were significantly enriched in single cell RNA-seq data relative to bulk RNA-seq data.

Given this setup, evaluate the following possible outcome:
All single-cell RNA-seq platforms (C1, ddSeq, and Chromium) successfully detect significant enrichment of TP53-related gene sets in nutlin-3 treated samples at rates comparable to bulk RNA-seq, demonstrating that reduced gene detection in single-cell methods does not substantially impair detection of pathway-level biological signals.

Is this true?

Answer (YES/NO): YES